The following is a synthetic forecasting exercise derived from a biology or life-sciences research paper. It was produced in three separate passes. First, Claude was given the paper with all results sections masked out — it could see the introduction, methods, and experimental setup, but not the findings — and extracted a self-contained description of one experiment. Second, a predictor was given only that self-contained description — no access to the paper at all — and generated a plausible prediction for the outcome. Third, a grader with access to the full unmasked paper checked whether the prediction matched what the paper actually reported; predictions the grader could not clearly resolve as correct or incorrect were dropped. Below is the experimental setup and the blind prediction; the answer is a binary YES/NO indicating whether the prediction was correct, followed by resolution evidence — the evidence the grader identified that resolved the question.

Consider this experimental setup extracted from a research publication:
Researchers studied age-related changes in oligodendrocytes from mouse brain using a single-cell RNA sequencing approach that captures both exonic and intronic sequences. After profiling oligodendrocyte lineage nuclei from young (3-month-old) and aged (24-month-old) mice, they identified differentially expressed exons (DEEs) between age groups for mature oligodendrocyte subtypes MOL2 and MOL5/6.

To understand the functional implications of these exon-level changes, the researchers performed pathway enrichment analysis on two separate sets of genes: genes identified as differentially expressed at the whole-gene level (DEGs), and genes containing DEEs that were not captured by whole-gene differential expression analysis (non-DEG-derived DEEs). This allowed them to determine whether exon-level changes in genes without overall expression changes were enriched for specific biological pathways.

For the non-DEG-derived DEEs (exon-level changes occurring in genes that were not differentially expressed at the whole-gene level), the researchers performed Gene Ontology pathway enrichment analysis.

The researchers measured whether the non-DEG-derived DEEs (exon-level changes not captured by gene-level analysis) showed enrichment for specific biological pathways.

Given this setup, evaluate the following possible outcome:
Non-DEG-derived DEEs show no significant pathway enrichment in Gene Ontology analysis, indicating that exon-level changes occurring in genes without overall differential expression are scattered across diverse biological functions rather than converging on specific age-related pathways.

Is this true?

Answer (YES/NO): NO